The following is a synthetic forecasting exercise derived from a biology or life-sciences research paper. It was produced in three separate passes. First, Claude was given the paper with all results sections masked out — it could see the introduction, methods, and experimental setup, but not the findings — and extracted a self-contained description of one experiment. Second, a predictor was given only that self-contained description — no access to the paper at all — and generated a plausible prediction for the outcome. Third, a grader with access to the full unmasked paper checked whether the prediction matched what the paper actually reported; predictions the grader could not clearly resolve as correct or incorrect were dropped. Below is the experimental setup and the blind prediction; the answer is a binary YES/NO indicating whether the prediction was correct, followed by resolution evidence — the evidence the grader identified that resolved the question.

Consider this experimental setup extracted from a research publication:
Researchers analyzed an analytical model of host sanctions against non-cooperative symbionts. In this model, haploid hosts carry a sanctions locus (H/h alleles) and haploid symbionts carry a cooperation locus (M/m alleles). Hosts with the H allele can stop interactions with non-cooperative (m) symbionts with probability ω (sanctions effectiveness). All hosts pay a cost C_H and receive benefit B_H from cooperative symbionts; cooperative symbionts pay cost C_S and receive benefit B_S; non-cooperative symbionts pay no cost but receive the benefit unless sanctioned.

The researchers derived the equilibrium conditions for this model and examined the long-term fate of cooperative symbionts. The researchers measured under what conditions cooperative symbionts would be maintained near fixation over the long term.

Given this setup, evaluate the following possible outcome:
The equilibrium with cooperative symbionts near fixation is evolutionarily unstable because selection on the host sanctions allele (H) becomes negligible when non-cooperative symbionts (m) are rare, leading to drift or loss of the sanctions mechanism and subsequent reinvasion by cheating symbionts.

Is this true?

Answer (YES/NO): NO